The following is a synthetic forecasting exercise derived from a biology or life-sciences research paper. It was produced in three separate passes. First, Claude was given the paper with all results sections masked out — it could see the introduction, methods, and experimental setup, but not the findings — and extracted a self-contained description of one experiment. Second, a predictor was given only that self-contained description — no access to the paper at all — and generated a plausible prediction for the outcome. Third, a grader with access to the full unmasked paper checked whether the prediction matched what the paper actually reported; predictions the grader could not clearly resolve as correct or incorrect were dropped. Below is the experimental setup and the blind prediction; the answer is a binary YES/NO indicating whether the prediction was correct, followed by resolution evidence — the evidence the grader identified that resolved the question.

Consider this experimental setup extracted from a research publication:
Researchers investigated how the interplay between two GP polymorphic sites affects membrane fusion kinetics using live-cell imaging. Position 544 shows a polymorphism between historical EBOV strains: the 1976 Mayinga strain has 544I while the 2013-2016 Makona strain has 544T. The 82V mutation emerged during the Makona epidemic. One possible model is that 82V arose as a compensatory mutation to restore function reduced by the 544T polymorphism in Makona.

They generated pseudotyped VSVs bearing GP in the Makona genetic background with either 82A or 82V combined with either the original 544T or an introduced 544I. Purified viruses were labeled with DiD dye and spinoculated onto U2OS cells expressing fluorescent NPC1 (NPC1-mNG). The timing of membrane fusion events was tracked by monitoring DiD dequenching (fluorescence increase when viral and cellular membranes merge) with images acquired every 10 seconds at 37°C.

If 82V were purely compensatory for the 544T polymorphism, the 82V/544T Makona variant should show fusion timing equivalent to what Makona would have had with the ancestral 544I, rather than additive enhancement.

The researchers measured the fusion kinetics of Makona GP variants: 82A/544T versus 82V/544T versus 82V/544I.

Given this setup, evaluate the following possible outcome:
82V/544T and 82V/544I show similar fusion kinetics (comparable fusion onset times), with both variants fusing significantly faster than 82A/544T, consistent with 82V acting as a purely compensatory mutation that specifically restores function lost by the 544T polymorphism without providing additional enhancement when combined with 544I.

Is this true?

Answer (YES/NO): NO